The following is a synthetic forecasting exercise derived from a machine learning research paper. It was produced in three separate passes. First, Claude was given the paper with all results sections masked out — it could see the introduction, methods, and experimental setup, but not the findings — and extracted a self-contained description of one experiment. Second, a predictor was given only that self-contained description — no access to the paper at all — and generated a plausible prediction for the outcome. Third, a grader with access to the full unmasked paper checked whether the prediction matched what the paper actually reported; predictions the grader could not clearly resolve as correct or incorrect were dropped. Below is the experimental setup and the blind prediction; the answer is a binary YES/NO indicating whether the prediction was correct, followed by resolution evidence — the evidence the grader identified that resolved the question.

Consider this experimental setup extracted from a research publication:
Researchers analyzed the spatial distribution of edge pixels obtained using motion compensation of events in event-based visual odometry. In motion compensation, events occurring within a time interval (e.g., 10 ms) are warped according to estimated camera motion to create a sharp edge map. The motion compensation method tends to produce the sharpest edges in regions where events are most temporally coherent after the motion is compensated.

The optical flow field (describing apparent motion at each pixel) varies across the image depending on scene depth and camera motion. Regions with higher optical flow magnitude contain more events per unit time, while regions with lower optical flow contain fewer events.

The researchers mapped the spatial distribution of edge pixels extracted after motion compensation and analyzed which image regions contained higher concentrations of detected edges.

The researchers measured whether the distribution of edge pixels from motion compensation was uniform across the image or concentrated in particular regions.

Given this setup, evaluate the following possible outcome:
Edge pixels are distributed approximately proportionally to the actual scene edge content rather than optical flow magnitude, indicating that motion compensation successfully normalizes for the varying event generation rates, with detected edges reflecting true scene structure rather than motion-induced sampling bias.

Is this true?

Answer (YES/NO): NO